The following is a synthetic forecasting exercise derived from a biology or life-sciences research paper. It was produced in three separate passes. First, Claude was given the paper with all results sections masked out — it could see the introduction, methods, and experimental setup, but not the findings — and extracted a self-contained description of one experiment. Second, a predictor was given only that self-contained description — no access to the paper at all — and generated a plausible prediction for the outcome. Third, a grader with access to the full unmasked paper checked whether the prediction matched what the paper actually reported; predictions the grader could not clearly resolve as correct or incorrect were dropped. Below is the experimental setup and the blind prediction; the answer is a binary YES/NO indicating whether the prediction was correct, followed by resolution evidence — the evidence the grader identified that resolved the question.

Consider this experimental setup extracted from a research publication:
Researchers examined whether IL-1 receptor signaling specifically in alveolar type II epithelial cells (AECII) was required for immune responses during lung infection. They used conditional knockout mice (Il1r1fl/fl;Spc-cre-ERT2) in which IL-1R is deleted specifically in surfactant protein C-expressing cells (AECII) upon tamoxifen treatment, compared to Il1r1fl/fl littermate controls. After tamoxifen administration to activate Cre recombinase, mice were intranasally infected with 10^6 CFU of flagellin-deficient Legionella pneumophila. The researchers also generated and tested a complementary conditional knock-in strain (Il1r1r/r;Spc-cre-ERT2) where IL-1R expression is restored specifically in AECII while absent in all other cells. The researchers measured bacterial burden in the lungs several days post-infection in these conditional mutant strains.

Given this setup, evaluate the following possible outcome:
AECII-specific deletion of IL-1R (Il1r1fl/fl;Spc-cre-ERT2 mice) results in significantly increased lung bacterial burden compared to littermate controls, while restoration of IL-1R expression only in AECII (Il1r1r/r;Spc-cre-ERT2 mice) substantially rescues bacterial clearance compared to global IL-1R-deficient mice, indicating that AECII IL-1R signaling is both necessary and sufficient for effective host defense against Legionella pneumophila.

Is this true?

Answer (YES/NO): YES